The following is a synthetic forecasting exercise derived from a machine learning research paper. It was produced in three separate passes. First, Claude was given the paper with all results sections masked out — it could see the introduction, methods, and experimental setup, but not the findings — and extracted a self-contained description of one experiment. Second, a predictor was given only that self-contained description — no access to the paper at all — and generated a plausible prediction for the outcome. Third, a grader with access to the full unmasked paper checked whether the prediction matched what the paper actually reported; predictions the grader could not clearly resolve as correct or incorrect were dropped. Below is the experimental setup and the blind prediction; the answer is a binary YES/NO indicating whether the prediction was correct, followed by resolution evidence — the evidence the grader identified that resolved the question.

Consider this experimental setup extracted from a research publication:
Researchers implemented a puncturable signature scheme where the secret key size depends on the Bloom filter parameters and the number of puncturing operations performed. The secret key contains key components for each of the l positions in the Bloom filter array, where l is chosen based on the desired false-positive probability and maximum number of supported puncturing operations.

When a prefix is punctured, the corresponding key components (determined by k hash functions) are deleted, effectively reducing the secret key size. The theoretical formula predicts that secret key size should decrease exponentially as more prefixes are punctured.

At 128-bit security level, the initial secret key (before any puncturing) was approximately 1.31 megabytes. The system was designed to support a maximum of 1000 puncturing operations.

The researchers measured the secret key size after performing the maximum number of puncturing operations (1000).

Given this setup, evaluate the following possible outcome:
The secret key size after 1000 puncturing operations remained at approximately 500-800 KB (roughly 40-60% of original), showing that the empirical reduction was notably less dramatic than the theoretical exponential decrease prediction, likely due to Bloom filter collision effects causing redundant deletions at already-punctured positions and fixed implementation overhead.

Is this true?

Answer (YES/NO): YES